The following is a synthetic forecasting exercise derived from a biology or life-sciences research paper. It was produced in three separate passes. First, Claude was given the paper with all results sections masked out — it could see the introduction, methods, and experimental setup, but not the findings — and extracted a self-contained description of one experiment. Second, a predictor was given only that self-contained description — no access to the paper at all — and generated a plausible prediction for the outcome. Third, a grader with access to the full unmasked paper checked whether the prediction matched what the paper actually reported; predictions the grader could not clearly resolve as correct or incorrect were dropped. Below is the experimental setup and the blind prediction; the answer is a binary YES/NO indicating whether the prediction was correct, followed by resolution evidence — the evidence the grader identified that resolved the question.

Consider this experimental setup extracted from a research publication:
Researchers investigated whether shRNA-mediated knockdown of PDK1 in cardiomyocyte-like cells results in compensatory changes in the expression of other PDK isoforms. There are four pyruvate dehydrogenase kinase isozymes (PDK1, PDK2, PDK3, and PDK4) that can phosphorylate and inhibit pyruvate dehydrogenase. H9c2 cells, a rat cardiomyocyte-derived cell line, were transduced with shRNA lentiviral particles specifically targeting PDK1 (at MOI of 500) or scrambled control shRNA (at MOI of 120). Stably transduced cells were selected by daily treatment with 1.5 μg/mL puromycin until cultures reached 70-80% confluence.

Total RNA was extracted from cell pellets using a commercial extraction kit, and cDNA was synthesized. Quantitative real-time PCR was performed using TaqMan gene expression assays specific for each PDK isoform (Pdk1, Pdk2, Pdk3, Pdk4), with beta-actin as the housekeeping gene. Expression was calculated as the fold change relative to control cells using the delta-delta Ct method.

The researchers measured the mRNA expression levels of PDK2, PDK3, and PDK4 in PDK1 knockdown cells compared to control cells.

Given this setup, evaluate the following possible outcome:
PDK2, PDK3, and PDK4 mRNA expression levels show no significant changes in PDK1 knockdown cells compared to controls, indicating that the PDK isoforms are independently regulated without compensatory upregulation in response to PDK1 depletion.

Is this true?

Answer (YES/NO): NO